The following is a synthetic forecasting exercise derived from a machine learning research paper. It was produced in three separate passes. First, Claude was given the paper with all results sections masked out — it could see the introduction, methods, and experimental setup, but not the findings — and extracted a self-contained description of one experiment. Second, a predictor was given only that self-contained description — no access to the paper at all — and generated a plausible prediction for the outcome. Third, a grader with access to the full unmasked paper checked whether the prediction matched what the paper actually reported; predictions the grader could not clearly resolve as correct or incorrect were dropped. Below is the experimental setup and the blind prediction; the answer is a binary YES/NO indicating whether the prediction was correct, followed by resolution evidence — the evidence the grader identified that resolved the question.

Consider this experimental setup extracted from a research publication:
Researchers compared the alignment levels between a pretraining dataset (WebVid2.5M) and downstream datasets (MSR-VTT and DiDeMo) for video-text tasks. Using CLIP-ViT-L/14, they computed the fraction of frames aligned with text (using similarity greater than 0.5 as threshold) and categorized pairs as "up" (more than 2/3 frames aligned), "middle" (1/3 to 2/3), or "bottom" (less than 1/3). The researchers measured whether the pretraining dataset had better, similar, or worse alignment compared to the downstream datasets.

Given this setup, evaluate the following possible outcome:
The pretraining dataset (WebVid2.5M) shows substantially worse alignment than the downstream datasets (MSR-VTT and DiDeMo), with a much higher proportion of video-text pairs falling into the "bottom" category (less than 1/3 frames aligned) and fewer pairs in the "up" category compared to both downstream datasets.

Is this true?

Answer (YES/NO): NO